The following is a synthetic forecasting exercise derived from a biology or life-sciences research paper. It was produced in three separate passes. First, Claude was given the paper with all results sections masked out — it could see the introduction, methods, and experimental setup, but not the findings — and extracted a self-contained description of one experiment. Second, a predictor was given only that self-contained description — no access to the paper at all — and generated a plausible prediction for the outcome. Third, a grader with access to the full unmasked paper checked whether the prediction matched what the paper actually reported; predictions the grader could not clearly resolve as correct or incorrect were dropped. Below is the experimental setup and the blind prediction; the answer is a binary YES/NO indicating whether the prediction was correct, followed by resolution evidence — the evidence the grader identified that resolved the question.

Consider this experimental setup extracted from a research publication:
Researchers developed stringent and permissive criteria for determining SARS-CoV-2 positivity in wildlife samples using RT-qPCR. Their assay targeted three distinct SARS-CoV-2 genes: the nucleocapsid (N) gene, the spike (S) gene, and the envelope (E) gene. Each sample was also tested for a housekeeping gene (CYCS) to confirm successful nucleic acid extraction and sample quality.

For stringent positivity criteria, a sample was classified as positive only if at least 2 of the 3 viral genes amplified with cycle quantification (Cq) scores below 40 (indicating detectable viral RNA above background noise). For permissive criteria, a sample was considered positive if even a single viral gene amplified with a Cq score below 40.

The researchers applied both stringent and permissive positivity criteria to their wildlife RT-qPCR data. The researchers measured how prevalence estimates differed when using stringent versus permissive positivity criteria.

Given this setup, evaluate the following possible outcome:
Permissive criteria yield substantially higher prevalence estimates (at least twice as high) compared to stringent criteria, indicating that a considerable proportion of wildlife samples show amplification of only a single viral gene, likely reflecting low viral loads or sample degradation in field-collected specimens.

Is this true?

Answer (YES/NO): YES